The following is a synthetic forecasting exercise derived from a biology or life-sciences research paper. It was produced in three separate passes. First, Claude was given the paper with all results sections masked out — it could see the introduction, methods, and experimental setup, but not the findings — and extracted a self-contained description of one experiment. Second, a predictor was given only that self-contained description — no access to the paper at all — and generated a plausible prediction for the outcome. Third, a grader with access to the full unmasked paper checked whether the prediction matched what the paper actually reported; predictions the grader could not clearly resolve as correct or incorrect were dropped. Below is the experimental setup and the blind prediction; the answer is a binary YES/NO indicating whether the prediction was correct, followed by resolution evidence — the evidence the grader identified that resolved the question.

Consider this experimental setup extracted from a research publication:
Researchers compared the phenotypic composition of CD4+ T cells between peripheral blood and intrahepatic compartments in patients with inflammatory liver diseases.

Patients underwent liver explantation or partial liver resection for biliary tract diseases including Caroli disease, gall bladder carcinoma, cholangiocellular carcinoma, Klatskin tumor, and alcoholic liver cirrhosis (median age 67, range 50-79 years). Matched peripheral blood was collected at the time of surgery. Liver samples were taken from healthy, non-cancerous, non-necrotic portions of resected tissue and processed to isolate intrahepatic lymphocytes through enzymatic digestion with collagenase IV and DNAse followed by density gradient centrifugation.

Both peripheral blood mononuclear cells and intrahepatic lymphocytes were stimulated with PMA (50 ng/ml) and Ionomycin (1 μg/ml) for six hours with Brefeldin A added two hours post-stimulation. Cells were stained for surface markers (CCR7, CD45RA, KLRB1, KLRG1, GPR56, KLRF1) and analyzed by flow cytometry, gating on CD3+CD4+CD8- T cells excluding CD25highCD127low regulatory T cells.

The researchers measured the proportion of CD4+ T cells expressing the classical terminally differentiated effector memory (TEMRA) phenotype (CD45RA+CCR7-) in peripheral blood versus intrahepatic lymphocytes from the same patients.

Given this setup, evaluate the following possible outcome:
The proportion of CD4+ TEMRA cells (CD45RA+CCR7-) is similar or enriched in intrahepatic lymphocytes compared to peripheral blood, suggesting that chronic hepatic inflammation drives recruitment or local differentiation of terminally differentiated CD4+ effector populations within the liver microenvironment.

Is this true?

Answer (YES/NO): NO